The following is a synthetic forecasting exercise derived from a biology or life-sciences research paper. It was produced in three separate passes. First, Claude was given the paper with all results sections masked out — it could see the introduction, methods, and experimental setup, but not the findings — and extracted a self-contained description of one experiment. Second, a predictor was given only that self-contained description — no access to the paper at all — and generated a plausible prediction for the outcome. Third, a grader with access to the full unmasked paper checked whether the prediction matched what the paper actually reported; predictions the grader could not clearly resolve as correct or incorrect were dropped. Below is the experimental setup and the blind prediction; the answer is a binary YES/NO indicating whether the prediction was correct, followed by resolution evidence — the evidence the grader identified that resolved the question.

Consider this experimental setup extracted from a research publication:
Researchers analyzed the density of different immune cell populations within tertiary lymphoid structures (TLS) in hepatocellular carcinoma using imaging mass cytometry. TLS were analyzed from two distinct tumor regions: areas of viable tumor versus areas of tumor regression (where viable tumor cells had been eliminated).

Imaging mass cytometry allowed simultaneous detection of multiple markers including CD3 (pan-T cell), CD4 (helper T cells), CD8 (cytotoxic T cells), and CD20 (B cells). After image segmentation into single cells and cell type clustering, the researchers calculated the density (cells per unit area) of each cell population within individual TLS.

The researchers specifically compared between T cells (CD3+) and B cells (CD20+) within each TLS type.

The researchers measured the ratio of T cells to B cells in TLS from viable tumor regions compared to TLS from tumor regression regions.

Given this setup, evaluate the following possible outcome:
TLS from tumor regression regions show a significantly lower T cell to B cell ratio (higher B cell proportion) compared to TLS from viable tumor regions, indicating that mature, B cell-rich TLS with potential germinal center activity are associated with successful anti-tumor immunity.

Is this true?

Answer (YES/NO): NO